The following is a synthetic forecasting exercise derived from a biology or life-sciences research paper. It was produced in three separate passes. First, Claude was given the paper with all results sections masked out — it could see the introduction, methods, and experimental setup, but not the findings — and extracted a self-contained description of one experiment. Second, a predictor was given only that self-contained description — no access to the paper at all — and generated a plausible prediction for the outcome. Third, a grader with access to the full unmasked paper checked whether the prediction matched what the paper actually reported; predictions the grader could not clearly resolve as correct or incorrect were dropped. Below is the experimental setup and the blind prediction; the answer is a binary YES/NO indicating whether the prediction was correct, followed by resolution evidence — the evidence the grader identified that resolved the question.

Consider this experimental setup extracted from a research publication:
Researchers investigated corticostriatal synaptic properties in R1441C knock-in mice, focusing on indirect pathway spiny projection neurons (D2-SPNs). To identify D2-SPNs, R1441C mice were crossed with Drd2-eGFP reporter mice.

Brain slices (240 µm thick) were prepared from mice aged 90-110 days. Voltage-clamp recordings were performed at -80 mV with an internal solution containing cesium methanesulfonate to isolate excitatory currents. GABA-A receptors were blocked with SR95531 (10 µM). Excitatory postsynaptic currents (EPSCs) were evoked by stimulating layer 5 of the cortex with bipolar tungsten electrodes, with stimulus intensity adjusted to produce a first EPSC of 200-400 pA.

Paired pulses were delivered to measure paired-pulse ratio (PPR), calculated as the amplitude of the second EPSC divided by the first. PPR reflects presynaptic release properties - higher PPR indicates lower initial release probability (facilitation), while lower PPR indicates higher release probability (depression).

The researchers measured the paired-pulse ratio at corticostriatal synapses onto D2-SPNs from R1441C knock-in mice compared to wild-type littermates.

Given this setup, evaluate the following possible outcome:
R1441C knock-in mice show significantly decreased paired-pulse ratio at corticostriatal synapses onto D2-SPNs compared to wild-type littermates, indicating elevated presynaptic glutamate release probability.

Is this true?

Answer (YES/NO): NO